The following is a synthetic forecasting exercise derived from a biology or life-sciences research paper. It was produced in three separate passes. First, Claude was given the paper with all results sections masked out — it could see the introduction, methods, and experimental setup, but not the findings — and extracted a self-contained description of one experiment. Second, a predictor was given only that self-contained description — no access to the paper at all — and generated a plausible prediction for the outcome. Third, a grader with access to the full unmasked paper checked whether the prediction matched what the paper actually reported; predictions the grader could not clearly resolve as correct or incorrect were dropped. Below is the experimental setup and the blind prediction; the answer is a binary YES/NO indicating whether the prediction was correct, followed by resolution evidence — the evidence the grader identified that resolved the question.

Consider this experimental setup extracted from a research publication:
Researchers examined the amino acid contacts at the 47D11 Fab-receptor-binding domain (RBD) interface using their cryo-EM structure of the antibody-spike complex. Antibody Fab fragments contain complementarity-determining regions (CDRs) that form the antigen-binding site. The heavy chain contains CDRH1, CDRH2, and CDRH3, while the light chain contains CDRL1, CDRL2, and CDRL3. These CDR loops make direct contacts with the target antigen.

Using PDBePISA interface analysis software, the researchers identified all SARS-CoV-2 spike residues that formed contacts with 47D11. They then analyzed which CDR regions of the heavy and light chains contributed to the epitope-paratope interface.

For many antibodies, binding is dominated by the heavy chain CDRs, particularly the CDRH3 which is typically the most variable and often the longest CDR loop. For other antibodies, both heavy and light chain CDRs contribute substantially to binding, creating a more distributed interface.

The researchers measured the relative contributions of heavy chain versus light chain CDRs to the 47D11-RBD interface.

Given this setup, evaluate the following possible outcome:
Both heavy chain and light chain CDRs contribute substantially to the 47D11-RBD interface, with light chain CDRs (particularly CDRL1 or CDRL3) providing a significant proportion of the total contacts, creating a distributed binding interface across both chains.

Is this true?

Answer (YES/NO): YES